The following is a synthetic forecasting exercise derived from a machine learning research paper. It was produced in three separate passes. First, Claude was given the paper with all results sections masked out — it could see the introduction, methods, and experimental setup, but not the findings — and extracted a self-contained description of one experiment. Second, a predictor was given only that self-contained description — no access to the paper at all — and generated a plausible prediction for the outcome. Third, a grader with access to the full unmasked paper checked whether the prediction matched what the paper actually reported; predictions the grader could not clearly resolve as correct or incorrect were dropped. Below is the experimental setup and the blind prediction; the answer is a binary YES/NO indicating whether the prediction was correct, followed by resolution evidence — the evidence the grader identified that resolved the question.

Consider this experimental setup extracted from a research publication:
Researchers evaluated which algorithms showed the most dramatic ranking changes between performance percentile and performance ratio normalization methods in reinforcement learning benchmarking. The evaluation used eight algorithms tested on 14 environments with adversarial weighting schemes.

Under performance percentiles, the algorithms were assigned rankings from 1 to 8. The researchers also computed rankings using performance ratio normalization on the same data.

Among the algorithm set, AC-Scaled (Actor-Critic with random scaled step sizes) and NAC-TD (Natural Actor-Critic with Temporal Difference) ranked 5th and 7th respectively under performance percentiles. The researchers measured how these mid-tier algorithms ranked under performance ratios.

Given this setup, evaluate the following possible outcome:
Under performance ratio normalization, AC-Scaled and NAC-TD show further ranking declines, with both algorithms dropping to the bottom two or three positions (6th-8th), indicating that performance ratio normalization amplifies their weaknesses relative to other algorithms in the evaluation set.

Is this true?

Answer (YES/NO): NO